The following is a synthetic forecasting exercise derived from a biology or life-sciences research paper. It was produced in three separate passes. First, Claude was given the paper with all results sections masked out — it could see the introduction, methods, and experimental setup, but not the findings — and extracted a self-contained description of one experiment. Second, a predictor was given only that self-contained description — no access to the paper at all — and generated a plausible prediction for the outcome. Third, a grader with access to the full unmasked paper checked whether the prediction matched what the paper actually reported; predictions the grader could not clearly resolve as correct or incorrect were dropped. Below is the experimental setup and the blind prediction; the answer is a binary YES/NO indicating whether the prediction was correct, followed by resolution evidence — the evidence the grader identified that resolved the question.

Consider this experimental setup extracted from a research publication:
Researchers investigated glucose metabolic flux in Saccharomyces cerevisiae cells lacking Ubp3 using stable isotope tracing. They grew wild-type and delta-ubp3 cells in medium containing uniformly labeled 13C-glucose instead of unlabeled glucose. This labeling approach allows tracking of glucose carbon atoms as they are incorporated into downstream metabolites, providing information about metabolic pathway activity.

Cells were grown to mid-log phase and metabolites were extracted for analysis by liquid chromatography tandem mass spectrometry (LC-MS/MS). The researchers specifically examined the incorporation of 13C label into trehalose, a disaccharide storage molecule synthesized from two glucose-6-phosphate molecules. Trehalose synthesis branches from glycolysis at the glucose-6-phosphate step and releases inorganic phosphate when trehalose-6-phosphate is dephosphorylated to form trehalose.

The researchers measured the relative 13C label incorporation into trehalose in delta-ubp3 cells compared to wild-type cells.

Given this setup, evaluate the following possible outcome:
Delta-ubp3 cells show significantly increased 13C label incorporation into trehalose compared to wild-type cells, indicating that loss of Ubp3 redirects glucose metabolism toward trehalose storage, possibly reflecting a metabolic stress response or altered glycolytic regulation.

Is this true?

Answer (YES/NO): YES